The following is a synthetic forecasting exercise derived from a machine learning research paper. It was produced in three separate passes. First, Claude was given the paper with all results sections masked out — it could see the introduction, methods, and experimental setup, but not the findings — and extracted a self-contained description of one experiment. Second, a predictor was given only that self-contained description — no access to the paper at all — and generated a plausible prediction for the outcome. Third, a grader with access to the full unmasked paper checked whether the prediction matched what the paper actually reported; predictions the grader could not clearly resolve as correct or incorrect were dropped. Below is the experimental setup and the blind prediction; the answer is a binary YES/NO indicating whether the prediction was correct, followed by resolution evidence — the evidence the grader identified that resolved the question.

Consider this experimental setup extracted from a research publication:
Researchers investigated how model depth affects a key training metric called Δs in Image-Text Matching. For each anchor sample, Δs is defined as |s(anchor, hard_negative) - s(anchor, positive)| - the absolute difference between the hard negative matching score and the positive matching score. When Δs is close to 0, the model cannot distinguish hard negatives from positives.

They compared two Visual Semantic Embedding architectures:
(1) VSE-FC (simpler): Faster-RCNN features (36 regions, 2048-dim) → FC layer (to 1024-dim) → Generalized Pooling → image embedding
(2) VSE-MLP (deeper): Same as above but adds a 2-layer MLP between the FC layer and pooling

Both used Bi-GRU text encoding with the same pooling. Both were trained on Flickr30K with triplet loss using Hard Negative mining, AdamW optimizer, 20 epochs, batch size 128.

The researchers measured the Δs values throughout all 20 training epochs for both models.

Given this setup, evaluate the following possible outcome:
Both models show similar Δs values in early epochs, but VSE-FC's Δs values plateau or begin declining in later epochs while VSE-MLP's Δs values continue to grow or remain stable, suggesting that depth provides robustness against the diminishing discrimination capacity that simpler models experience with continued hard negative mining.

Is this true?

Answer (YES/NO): NO